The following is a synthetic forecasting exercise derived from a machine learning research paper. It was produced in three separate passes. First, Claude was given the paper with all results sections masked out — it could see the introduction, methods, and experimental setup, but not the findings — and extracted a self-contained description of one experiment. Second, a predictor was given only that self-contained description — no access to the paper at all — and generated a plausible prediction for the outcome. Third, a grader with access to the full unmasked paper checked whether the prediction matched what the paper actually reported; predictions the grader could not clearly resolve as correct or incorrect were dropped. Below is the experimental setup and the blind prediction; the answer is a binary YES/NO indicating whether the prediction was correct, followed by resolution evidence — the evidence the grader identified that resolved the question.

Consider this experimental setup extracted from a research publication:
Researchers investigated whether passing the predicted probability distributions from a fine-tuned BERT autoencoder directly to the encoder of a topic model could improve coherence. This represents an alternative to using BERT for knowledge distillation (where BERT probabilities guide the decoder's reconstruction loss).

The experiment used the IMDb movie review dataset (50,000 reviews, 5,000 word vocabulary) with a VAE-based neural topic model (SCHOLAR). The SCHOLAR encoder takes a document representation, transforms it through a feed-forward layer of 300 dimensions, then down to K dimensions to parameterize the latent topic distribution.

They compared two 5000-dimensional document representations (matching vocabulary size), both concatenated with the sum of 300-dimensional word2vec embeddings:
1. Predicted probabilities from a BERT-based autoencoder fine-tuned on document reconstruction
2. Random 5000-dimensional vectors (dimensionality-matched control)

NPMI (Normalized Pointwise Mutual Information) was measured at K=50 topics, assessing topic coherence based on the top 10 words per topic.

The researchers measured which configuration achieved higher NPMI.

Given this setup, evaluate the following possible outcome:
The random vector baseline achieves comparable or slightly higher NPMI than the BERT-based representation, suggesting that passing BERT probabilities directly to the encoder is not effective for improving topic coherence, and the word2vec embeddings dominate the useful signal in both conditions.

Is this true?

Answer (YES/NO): YES